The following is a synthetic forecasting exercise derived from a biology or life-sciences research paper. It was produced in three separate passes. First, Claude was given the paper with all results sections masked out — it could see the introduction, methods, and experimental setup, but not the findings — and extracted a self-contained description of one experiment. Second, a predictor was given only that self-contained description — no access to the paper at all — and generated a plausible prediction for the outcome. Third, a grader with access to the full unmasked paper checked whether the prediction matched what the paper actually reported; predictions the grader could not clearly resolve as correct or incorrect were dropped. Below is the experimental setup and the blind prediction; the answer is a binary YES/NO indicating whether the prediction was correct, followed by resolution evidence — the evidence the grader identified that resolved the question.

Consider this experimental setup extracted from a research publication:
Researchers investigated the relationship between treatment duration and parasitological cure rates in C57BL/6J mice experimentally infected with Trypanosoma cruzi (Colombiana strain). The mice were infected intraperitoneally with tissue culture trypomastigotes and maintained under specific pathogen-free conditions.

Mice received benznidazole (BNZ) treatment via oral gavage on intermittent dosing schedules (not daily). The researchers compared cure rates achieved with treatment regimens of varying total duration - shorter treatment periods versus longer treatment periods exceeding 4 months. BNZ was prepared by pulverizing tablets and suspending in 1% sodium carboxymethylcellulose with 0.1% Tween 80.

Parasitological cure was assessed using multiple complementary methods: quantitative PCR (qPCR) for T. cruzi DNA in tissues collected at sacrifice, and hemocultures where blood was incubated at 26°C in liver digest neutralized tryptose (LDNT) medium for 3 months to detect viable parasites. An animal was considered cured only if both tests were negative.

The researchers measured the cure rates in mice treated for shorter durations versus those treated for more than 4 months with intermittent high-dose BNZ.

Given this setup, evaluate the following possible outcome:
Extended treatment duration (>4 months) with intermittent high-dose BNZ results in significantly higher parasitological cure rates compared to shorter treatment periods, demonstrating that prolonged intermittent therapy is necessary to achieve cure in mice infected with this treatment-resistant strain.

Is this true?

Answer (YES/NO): NO